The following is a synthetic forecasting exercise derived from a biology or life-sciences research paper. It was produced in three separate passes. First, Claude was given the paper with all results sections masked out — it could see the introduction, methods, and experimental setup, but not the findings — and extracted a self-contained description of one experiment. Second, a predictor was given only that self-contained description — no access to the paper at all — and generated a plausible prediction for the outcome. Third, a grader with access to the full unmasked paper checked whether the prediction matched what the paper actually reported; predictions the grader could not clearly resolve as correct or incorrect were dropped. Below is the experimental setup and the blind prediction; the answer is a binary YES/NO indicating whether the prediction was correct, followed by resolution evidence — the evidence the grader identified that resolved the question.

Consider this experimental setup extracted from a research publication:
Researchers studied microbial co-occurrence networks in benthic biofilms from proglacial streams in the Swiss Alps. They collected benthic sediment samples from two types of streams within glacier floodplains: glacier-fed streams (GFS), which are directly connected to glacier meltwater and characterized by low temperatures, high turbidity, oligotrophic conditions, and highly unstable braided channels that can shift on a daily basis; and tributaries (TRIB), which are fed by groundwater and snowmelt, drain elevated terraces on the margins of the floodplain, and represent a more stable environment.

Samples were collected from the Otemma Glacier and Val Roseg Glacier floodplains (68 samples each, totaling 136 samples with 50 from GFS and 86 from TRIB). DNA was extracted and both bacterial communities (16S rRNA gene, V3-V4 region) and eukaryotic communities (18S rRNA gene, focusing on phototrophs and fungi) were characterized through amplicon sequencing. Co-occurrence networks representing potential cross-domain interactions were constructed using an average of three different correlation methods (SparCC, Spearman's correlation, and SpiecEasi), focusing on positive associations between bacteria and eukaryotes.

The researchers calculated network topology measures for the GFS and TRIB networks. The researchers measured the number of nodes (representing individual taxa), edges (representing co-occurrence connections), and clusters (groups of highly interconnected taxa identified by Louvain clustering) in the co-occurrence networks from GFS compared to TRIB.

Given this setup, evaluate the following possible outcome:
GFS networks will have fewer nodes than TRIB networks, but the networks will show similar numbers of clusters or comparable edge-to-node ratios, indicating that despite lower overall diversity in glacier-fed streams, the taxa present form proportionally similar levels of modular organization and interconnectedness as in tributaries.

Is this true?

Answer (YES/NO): NO